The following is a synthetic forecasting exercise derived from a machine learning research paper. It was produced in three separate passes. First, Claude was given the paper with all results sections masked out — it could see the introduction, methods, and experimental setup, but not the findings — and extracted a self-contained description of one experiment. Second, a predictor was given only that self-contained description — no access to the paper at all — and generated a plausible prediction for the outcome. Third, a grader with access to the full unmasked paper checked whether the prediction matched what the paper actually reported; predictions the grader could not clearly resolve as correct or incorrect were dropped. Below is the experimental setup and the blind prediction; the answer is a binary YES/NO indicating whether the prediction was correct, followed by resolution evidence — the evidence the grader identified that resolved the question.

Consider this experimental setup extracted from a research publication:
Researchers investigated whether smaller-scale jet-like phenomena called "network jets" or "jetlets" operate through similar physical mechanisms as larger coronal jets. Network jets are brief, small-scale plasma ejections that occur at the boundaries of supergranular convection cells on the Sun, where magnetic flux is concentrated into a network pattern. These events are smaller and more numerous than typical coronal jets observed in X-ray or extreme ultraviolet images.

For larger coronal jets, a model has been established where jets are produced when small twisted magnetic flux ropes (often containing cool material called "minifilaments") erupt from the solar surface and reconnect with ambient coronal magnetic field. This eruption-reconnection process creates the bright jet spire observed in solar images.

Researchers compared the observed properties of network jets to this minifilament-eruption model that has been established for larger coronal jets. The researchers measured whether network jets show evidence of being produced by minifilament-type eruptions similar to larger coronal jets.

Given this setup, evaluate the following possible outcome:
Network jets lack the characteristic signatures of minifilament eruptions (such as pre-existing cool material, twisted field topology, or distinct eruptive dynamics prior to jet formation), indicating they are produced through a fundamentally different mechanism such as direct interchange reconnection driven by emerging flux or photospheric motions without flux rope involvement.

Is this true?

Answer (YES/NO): NO